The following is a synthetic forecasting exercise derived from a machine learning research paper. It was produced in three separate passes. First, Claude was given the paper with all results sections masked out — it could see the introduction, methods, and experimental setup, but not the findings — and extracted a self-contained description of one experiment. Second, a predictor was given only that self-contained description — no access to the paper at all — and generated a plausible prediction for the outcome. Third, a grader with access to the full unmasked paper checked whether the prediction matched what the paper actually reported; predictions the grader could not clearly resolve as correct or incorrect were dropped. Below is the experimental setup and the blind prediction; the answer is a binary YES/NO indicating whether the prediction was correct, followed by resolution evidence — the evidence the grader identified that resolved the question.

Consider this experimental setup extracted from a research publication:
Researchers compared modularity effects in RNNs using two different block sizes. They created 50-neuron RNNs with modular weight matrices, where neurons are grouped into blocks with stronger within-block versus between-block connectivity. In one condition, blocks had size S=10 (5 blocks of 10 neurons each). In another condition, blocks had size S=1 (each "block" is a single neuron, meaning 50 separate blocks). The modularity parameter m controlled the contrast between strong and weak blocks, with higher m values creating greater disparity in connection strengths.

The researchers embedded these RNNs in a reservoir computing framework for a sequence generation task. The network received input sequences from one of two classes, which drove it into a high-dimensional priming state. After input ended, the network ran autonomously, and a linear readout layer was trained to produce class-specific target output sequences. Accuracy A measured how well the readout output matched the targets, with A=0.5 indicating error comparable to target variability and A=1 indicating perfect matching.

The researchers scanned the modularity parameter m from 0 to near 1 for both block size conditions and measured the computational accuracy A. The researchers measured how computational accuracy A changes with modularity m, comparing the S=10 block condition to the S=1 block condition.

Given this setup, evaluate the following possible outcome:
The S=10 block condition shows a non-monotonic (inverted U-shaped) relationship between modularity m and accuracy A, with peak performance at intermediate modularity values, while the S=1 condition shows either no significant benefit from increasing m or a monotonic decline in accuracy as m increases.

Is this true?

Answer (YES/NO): NO